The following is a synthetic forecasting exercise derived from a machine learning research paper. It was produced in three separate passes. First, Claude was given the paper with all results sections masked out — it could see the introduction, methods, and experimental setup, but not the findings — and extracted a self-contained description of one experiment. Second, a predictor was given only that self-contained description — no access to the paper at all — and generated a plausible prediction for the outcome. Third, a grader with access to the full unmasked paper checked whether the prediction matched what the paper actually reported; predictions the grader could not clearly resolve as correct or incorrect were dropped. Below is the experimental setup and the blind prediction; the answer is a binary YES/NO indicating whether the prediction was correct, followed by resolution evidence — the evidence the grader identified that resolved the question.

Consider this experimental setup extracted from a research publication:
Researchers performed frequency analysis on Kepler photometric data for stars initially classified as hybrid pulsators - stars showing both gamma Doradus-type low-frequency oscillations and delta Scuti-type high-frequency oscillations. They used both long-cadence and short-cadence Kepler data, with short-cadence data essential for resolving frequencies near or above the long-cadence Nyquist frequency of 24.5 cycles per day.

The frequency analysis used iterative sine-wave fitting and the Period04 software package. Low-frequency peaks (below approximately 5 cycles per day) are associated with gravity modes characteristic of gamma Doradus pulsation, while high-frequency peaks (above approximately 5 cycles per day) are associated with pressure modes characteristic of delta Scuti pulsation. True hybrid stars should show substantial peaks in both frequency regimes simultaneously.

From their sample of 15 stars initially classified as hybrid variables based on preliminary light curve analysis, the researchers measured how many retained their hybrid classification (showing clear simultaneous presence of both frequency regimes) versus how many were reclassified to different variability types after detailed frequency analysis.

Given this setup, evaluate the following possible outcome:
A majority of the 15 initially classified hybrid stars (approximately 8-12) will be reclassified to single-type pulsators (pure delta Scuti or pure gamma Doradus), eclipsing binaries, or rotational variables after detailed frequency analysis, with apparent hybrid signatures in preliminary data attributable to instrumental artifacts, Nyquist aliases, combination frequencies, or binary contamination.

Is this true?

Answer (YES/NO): YES